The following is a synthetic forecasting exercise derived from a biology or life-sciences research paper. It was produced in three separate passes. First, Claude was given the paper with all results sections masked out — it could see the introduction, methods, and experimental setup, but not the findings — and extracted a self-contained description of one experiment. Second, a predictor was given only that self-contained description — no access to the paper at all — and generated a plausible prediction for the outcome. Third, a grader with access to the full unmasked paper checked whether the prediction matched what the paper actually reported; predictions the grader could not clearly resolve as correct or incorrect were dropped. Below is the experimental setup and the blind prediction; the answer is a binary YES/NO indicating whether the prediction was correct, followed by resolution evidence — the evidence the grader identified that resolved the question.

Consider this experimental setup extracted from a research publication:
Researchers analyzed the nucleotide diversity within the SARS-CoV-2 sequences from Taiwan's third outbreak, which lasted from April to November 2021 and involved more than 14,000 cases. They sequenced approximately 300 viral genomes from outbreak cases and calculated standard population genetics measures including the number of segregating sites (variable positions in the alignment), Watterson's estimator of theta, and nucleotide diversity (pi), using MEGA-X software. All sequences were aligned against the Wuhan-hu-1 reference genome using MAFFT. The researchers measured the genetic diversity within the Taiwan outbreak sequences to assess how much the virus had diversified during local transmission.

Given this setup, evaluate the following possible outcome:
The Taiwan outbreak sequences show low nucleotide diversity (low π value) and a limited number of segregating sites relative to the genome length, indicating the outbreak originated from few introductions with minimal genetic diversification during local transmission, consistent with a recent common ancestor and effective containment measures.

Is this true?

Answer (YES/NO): NO